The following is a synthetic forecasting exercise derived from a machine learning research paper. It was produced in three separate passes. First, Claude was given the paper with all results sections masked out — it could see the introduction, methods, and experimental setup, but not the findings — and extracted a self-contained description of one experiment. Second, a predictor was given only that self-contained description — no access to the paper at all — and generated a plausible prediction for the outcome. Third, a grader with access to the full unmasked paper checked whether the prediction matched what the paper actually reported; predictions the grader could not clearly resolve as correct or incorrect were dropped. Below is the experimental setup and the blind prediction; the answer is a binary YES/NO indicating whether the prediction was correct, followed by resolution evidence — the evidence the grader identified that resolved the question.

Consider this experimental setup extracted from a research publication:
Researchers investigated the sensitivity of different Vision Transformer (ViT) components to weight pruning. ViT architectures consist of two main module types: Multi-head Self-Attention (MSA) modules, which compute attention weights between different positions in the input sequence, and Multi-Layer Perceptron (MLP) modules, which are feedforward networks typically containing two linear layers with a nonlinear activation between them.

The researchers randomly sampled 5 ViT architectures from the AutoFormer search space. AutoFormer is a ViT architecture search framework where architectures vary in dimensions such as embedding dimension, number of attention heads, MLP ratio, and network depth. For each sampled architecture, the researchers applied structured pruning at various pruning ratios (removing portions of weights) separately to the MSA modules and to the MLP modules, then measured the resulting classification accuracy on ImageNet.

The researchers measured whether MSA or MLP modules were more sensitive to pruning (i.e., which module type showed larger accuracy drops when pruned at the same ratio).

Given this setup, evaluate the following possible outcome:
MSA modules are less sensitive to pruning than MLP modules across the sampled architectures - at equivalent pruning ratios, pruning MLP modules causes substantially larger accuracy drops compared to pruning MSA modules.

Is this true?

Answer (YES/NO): YES